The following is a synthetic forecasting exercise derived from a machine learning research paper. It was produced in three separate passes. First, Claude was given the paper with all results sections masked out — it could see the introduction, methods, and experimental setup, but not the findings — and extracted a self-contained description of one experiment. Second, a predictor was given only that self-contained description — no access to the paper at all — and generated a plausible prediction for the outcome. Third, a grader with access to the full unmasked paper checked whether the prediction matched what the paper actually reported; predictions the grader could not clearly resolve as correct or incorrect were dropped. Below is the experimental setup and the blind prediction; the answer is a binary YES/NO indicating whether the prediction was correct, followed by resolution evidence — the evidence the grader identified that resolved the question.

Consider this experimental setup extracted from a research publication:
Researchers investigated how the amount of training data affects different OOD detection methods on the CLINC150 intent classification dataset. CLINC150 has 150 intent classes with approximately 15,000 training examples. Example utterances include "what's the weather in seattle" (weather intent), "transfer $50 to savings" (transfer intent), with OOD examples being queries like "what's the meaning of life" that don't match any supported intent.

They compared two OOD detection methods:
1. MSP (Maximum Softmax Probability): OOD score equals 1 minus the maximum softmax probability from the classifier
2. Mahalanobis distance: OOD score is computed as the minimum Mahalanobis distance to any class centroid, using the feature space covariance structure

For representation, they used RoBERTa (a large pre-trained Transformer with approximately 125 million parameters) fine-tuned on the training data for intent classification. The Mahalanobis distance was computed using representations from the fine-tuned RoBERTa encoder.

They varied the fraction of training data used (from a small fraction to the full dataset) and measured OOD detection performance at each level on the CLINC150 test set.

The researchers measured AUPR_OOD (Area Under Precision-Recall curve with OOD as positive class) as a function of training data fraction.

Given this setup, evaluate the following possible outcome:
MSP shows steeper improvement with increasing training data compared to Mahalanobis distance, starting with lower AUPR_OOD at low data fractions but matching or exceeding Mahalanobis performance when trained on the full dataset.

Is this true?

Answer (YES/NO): NO